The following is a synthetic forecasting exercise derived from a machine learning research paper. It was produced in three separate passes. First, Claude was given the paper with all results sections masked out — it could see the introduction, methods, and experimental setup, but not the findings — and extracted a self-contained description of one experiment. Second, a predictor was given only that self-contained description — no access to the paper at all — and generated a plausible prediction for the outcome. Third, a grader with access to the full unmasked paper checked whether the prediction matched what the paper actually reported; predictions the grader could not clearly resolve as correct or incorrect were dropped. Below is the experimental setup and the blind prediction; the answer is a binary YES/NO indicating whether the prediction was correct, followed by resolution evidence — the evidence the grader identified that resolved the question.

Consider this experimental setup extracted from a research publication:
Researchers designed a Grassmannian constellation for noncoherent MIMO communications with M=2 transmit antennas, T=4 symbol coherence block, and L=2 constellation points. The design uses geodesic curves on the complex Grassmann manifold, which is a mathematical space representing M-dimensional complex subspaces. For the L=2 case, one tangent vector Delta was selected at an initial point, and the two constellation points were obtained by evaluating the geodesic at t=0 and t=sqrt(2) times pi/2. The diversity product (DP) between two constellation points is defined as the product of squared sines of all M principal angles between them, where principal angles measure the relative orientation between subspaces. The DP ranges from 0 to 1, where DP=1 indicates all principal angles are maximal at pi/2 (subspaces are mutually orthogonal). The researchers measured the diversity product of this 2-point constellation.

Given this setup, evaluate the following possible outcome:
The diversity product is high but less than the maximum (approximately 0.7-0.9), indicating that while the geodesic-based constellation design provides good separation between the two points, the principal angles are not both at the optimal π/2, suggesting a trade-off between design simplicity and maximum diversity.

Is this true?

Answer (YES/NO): NO